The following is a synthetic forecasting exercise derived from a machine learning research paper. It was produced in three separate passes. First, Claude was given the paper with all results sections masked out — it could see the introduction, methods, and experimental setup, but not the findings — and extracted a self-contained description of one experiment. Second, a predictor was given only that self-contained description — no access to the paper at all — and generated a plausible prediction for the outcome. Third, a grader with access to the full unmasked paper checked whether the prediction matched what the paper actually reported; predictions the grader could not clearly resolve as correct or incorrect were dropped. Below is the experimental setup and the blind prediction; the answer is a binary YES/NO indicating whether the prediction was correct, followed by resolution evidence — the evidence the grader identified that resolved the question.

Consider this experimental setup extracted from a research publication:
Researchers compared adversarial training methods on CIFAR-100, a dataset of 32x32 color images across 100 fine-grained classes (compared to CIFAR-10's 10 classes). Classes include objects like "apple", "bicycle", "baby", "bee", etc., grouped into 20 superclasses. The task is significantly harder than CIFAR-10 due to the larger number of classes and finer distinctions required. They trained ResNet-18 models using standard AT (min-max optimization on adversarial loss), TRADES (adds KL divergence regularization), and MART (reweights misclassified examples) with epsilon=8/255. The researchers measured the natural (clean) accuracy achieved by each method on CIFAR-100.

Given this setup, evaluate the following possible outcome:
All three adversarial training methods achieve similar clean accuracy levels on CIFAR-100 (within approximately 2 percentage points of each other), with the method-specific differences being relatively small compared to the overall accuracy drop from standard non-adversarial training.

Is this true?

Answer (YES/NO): NO